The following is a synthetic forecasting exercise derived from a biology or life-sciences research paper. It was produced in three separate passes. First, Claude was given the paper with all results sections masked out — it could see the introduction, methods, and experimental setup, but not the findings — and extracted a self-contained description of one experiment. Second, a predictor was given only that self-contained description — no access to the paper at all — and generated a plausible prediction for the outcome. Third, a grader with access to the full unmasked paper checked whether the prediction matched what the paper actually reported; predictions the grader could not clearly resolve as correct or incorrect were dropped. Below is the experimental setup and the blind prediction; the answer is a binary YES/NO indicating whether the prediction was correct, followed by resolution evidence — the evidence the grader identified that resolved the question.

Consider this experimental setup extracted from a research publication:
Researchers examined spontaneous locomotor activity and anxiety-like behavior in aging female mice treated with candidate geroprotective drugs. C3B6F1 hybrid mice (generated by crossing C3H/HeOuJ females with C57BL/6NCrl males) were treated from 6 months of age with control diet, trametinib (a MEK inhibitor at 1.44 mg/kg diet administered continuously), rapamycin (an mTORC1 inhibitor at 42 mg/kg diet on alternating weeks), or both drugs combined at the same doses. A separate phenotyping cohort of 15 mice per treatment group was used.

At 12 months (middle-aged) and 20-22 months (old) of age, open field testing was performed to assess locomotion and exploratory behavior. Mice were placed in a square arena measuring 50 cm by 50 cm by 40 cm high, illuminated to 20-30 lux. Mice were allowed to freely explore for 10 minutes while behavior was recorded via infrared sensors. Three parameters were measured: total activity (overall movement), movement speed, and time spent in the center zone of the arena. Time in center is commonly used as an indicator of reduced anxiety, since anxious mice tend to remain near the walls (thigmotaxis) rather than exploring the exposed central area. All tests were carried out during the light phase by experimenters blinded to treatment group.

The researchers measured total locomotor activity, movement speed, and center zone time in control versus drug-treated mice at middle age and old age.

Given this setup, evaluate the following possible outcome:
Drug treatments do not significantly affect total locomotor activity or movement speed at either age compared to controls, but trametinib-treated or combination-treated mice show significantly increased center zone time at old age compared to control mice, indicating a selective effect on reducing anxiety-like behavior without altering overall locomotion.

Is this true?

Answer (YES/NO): NO